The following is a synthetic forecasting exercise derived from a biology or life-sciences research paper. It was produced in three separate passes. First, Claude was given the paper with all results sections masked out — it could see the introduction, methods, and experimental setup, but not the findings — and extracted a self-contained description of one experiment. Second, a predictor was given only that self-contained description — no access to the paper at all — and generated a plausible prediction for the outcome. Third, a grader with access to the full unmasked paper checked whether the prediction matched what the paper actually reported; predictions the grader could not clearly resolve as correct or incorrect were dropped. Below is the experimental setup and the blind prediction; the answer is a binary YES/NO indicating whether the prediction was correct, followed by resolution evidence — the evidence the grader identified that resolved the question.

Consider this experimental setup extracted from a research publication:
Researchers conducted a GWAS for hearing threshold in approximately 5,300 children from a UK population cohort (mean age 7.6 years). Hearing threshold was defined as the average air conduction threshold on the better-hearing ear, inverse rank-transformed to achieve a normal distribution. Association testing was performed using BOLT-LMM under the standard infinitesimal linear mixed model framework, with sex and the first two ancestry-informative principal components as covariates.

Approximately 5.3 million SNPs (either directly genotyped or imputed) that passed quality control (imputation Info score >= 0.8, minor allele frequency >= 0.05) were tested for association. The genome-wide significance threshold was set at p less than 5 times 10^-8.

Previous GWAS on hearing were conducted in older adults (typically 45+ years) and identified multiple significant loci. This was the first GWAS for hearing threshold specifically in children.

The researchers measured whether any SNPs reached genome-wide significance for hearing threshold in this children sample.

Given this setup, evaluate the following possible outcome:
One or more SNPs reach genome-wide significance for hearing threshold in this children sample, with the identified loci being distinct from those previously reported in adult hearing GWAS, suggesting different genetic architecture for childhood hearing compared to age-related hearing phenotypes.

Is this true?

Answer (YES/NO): NO